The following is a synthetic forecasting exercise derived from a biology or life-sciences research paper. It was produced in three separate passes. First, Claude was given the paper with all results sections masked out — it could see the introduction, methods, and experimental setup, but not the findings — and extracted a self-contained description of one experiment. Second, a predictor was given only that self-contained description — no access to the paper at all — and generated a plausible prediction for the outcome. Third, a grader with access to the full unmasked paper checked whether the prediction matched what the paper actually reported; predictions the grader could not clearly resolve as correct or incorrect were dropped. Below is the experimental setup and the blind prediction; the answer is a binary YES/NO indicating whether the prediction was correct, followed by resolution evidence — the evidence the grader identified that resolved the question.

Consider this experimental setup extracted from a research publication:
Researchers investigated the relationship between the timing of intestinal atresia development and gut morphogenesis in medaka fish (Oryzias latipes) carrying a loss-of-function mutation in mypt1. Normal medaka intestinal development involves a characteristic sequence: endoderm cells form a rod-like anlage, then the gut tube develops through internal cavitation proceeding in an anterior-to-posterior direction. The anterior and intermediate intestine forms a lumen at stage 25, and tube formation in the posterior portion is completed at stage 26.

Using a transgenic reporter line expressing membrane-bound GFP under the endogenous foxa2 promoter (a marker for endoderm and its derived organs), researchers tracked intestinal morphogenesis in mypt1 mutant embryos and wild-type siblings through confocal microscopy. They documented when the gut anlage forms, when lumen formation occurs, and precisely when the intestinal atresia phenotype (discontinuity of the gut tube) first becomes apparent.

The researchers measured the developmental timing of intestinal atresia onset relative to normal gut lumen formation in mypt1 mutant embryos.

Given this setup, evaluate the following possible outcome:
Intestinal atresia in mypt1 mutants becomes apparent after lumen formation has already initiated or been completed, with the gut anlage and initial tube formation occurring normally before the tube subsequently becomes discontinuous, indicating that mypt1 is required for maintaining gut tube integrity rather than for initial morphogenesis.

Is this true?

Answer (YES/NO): YES